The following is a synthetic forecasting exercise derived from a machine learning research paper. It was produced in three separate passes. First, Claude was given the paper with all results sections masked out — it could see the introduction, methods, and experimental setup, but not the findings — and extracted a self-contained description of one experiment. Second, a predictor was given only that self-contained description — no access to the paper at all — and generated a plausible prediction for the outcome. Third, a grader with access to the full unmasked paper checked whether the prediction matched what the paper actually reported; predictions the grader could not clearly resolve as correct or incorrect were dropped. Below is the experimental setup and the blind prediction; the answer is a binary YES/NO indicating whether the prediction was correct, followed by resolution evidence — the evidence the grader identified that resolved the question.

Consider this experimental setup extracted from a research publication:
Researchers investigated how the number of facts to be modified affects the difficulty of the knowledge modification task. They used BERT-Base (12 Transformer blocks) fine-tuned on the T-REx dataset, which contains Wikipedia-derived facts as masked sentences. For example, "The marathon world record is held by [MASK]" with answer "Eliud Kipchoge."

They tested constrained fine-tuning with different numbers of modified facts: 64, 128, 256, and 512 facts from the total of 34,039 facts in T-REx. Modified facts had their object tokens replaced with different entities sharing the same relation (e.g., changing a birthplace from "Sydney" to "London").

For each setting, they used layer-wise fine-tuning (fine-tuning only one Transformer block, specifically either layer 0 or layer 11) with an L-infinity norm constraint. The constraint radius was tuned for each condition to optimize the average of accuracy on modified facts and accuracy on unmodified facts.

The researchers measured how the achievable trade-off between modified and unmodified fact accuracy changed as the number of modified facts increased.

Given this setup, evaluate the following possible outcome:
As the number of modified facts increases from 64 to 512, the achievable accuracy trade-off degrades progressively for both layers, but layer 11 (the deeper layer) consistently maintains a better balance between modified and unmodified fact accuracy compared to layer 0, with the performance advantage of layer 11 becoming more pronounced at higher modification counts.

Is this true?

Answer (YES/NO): NO